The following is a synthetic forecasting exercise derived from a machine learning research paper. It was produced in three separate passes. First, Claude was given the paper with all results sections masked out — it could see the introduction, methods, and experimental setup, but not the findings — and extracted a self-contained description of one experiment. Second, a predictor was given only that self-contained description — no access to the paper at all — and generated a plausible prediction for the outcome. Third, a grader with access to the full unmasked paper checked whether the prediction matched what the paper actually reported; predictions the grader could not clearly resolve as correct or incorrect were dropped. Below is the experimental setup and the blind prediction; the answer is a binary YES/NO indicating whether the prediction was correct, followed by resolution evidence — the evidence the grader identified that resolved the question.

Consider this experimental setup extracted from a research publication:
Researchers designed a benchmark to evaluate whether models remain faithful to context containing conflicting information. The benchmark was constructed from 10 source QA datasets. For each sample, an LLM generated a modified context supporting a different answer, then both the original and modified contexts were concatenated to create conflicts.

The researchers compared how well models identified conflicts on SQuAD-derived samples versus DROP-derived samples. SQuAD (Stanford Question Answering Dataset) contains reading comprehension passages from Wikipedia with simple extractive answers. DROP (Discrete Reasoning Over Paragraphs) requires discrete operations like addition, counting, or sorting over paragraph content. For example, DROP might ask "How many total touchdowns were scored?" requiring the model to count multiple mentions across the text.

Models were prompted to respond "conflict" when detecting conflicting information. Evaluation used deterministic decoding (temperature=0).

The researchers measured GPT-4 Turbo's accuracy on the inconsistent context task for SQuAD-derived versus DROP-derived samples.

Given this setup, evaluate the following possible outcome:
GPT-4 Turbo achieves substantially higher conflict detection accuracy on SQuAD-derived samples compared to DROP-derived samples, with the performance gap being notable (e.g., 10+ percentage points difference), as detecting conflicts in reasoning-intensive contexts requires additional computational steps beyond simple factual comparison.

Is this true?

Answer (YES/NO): NO